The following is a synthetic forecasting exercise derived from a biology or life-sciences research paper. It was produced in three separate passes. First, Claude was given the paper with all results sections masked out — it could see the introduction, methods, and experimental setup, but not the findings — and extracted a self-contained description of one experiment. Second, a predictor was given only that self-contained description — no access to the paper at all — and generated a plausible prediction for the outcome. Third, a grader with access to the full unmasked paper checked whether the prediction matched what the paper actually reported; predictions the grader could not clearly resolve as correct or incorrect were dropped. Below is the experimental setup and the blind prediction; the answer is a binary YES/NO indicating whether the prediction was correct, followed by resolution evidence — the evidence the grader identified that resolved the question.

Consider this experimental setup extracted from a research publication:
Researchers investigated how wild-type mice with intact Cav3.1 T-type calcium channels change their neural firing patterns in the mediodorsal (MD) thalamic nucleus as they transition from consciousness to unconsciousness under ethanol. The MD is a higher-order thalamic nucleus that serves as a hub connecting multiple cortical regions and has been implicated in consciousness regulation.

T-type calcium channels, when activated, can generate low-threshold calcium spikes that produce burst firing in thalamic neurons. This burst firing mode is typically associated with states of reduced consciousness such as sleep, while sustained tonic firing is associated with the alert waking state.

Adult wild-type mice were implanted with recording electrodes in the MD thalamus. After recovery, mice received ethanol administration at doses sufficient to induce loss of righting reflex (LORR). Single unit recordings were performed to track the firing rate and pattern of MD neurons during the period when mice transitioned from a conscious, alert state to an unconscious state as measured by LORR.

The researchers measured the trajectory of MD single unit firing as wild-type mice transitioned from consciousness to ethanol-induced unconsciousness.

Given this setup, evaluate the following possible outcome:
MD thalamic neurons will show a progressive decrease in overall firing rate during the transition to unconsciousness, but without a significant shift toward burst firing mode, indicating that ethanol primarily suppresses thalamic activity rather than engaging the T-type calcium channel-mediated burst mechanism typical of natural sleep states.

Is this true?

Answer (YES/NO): NO